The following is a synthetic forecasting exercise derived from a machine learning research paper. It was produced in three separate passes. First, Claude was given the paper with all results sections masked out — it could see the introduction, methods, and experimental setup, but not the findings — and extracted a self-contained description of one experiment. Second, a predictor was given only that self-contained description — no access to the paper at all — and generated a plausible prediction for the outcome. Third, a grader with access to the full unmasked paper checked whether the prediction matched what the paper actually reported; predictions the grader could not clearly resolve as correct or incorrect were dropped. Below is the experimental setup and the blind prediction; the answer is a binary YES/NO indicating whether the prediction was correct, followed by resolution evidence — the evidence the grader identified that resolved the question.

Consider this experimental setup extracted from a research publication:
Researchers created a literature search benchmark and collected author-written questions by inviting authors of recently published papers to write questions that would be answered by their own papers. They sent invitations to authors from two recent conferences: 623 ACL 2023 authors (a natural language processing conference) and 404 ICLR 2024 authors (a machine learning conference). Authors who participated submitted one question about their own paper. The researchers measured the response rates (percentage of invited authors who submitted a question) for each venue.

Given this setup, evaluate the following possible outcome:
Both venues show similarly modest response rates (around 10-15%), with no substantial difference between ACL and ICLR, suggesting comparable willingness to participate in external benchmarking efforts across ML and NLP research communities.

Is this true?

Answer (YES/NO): NO